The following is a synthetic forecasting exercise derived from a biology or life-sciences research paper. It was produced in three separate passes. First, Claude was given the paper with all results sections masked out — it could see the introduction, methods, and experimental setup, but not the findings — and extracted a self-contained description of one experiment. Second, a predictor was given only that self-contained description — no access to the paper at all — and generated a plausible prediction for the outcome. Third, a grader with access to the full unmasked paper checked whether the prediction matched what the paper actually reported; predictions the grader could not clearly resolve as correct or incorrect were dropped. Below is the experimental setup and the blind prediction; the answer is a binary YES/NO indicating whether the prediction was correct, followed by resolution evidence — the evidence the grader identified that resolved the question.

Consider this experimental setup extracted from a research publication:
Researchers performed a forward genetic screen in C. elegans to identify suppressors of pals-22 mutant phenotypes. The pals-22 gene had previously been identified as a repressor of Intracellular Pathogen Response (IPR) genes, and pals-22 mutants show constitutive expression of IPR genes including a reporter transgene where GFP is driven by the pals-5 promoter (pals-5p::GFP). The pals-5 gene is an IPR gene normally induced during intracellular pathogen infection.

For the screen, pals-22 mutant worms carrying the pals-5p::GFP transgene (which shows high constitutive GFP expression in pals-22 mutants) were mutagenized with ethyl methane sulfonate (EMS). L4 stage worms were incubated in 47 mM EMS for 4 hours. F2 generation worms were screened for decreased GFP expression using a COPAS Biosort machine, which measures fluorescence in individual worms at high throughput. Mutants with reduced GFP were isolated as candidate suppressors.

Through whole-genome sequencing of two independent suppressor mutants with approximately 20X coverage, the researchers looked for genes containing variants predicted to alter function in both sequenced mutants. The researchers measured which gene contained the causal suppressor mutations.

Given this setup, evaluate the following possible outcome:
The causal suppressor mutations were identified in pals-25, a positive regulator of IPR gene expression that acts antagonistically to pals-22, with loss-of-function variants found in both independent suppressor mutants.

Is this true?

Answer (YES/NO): YES